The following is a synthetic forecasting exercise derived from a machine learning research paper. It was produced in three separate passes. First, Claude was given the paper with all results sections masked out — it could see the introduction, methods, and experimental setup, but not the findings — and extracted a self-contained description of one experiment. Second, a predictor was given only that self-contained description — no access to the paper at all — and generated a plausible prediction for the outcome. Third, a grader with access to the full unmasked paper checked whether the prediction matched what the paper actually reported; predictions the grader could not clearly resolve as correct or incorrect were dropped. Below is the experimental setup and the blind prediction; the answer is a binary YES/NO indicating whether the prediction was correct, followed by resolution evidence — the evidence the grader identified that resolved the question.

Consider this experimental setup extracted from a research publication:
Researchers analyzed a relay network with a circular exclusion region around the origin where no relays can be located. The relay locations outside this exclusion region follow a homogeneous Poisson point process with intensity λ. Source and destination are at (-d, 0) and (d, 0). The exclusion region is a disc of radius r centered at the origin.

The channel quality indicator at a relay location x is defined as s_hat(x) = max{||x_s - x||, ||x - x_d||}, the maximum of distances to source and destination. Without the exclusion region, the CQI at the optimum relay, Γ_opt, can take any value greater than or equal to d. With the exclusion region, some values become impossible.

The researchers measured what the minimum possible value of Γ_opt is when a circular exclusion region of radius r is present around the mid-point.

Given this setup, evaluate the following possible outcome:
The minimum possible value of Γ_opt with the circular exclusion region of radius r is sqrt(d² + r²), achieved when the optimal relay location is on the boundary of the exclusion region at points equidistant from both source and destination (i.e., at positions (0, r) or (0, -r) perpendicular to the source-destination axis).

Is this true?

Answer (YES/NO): YES